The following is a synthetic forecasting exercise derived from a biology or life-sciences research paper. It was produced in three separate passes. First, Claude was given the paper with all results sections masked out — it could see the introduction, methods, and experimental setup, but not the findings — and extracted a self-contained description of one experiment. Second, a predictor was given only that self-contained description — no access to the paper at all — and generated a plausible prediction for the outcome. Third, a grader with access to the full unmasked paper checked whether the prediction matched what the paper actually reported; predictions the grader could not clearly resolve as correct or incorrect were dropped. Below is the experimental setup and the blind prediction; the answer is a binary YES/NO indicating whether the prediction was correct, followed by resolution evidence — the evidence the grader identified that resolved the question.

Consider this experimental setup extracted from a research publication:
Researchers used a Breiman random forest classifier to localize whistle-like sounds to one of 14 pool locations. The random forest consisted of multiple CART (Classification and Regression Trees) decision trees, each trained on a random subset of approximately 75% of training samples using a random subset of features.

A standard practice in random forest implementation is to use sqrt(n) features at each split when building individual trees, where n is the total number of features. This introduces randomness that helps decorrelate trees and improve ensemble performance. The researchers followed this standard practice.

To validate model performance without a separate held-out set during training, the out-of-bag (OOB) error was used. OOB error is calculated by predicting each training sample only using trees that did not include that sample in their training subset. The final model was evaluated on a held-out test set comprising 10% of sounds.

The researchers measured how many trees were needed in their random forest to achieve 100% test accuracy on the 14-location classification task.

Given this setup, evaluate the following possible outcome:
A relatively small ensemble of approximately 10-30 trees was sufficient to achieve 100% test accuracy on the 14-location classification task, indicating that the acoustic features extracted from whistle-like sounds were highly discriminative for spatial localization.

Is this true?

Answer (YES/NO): NO